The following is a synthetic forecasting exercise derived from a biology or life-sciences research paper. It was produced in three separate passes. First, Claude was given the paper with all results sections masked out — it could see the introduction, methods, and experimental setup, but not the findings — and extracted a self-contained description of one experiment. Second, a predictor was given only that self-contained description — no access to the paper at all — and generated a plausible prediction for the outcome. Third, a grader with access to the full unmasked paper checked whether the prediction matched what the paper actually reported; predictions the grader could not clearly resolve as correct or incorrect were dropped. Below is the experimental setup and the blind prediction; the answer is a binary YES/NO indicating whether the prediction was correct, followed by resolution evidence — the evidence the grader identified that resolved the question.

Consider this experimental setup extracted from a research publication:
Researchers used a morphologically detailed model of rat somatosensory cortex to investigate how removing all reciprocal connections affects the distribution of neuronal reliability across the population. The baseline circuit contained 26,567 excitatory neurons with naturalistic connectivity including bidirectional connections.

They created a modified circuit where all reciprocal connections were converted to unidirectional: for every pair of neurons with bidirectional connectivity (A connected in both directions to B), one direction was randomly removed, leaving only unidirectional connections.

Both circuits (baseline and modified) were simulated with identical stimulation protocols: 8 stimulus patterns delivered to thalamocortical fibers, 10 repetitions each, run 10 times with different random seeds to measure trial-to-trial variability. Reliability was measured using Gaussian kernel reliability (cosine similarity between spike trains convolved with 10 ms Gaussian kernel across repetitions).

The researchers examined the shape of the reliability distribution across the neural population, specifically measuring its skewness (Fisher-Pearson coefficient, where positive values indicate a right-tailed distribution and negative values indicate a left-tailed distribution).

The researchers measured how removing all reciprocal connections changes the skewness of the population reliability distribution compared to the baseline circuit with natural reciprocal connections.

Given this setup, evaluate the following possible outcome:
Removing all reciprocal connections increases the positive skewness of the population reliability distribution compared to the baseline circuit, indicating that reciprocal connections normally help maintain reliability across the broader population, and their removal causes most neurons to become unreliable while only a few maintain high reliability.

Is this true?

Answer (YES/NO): YES